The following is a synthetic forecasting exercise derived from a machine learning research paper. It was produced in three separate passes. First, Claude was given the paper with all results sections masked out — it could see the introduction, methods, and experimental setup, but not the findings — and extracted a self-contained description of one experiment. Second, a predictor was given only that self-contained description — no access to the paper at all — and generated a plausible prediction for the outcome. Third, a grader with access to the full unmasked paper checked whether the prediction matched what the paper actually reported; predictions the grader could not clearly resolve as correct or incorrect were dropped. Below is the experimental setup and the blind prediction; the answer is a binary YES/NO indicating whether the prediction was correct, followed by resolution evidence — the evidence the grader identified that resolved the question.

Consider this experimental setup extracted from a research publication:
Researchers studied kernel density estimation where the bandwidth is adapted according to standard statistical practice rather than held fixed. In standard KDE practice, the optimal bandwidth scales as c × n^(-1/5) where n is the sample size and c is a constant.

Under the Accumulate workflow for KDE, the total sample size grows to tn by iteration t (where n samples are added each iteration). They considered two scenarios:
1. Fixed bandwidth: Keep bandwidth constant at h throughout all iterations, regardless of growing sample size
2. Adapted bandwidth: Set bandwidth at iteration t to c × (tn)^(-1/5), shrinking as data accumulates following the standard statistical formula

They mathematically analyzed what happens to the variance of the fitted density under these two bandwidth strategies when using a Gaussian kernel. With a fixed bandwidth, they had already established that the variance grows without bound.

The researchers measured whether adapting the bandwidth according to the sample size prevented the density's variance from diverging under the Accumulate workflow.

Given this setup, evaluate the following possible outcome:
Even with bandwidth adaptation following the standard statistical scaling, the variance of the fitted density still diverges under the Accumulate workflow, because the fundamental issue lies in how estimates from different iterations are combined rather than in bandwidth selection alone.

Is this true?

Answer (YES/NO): NO